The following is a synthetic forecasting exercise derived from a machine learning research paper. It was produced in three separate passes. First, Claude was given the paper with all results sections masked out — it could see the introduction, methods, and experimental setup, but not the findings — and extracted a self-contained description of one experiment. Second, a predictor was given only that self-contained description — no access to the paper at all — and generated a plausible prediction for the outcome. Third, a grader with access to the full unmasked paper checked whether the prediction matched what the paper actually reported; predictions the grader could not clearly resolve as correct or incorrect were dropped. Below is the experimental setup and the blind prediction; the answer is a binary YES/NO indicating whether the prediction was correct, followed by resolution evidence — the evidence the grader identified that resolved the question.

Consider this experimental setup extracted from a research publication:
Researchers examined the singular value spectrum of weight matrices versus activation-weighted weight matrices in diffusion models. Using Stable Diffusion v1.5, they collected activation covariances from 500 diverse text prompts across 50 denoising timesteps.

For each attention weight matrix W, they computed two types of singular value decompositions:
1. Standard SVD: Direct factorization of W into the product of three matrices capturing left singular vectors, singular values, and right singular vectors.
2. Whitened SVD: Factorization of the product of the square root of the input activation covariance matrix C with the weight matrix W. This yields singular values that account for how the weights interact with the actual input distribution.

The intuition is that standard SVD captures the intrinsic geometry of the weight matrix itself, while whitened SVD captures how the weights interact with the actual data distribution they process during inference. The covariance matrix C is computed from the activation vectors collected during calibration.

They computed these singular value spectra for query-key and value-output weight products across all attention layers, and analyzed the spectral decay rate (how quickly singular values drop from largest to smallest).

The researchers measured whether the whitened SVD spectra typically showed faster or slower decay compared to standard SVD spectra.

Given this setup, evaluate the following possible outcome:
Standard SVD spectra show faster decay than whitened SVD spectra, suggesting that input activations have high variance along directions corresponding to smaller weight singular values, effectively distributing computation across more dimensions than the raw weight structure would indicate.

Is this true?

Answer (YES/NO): NO